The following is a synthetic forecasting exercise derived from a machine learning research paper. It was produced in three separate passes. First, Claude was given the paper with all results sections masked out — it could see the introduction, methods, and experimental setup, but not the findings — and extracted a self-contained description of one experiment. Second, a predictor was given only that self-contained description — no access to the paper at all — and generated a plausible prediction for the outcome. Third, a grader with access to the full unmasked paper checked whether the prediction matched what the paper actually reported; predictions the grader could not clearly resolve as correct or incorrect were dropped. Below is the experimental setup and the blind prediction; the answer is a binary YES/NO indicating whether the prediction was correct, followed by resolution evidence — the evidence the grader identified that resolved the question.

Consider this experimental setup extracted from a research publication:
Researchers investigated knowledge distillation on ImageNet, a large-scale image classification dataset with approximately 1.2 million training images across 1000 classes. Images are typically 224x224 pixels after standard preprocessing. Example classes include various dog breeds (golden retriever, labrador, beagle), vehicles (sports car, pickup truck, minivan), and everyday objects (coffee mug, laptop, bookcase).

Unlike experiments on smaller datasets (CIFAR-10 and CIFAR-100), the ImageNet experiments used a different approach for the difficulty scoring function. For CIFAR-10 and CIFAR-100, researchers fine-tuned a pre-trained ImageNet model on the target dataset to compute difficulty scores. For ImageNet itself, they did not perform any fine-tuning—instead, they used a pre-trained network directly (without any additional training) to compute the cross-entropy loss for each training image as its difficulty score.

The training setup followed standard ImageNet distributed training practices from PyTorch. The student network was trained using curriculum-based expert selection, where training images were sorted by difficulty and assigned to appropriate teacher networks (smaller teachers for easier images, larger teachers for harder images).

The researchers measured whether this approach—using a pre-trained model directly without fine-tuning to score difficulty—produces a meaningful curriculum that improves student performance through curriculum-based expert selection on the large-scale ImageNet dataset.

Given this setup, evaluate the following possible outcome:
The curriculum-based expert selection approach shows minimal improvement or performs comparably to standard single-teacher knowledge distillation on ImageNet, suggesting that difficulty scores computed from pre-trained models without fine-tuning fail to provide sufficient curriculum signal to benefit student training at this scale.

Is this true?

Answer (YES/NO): NO